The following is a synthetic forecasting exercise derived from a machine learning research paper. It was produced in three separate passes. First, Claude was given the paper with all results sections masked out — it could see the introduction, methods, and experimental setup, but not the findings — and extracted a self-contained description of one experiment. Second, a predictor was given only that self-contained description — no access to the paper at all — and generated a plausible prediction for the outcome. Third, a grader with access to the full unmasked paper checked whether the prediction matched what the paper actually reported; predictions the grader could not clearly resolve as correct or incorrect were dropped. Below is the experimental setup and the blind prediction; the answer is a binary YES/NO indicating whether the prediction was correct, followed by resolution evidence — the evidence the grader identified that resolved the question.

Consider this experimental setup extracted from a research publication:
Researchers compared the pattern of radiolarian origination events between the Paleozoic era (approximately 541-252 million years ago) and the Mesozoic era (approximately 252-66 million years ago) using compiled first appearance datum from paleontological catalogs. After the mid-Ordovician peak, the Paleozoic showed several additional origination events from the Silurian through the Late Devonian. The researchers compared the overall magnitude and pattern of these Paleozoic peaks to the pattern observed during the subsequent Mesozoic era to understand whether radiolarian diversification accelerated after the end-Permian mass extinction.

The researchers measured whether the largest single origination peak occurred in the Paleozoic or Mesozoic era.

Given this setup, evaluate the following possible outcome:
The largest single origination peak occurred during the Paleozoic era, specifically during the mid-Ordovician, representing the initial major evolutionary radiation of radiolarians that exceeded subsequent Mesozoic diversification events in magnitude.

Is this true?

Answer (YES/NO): NO